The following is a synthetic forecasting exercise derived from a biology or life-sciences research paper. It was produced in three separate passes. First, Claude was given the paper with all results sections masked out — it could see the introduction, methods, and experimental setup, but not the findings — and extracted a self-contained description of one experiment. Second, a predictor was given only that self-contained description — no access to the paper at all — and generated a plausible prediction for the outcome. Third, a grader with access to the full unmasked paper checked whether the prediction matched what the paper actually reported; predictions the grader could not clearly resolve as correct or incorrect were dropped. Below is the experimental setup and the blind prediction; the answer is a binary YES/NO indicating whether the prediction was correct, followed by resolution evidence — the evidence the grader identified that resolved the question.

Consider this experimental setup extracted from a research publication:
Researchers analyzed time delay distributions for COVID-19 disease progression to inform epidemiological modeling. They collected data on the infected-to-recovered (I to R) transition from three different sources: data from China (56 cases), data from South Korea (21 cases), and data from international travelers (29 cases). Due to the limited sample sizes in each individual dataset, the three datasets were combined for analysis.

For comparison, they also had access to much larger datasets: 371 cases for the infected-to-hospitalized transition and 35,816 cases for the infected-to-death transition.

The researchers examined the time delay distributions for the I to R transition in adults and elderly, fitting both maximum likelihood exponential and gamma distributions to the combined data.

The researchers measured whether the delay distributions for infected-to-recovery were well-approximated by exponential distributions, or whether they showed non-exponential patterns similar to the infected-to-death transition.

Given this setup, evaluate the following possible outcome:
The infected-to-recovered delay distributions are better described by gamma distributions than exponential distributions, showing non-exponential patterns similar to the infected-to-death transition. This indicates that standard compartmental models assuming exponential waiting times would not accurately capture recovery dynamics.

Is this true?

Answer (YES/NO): YES